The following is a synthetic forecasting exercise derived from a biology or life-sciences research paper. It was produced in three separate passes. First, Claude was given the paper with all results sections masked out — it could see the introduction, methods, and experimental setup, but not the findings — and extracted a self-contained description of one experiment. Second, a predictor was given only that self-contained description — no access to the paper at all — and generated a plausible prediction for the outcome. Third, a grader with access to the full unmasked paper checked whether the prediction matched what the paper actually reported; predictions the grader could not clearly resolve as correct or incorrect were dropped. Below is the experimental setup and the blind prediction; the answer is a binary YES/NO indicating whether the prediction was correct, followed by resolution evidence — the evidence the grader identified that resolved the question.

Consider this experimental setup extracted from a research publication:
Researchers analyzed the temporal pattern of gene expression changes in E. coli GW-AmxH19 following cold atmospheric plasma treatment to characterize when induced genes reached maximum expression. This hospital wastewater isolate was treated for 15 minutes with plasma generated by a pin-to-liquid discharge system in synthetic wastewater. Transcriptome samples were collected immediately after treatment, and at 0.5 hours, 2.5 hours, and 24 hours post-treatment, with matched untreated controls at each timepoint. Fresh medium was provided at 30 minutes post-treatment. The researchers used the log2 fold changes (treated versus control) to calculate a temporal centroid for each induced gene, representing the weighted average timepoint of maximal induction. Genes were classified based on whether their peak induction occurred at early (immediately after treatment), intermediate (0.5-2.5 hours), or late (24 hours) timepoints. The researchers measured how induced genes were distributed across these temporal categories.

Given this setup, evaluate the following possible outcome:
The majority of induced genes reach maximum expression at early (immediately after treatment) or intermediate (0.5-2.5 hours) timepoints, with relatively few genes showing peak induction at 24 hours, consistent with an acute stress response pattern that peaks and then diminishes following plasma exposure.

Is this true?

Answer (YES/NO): YES